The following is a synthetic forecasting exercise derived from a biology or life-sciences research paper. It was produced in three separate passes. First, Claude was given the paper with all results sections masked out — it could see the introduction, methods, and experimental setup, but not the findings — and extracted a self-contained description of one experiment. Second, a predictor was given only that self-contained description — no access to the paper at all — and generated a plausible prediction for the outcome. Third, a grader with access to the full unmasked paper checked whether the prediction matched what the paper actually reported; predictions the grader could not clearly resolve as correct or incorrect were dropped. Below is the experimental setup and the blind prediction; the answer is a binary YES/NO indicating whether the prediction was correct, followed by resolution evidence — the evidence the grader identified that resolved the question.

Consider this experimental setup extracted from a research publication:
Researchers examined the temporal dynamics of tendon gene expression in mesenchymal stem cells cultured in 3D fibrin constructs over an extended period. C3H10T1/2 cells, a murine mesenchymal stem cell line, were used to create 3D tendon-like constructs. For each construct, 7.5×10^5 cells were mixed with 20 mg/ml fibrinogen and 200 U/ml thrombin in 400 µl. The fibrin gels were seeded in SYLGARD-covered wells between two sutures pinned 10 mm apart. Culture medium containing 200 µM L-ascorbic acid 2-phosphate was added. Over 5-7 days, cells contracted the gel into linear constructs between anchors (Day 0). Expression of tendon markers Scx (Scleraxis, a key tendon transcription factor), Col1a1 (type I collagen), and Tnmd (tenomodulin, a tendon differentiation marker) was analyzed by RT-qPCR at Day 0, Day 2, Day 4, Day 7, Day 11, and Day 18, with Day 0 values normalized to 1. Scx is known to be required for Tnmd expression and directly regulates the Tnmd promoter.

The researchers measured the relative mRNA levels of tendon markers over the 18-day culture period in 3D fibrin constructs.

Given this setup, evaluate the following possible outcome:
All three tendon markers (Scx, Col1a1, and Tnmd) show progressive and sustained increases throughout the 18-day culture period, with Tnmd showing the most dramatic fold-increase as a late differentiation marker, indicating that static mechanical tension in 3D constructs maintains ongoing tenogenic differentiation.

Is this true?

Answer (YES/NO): NO